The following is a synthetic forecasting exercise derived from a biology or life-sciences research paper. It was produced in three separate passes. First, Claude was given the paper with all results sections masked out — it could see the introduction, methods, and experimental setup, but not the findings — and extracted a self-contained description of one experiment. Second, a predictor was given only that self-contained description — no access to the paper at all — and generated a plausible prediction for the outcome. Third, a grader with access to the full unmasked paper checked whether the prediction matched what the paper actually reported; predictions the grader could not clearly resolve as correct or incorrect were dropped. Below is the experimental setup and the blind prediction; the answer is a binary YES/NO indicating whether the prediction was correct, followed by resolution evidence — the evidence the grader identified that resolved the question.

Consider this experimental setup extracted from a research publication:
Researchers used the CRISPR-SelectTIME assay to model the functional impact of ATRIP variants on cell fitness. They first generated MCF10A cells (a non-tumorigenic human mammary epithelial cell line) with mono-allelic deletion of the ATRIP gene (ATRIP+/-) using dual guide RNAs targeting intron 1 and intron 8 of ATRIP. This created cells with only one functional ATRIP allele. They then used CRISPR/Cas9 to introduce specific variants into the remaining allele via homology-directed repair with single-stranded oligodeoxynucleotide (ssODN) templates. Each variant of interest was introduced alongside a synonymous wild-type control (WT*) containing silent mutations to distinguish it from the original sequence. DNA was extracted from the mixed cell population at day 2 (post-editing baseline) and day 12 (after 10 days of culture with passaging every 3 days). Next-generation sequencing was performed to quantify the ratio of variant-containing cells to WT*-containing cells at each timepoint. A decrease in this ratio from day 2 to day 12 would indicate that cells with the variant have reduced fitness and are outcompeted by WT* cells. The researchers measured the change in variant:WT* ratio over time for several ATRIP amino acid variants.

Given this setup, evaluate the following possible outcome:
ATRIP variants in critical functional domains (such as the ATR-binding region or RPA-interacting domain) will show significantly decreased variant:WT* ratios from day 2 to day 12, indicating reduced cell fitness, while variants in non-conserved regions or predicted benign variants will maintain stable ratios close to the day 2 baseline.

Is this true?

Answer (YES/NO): YES